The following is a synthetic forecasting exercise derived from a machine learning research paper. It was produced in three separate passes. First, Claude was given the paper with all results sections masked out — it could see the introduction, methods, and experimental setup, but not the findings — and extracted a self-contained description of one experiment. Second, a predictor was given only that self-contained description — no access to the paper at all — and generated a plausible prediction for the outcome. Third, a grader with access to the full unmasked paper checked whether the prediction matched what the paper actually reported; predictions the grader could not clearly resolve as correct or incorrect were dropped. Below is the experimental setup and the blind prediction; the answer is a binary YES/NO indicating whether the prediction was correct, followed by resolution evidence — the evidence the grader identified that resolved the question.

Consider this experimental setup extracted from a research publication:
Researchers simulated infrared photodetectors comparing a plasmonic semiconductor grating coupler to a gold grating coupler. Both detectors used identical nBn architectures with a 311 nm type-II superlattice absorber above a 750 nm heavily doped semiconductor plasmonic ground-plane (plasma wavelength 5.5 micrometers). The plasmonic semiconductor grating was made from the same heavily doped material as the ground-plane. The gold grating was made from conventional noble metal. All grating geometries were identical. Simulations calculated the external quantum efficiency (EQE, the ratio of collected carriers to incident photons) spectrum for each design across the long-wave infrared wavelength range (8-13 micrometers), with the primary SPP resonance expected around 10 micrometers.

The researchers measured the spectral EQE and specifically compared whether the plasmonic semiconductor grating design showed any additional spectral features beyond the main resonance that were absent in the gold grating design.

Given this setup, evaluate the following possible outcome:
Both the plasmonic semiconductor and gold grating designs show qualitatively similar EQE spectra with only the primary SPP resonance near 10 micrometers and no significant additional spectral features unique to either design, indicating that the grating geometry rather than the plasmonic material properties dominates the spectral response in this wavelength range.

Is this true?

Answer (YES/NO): NO